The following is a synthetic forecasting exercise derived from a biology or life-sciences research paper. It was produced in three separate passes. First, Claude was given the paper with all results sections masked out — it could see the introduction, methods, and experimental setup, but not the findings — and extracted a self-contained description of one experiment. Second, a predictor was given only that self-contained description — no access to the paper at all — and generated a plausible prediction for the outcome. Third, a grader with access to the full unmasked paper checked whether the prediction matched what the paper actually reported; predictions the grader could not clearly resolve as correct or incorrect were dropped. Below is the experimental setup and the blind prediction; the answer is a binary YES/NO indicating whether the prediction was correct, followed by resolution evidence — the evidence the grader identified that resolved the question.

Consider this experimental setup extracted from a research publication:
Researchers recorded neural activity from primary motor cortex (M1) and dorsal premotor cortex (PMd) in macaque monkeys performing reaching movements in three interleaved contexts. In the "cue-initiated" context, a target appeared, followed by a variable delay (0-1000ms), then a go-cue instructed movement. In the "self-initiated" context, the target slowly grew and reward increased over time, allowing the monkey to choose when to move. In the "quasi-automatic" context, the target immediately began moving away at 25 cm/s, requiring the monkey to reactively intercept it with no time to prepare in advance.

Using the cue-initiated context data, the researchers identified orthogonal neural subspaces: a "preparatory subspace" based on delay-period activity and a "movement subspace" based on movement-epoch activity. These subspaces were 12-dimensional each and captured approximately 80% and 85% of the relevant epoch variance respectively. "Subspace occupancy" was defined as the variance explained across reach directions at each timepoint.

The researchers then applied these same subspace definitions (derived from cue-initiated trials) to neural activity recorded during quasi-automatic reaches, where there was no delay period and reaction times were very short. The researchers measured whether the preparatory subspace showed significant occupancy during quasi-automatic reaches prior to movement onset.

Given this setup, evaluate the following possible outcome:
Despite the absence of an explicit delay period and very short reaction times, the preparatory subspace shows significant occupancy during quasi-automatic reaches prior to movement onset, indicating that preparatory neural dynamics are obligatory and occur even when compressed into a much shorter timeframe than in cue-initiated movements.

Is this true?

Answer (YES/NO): YES